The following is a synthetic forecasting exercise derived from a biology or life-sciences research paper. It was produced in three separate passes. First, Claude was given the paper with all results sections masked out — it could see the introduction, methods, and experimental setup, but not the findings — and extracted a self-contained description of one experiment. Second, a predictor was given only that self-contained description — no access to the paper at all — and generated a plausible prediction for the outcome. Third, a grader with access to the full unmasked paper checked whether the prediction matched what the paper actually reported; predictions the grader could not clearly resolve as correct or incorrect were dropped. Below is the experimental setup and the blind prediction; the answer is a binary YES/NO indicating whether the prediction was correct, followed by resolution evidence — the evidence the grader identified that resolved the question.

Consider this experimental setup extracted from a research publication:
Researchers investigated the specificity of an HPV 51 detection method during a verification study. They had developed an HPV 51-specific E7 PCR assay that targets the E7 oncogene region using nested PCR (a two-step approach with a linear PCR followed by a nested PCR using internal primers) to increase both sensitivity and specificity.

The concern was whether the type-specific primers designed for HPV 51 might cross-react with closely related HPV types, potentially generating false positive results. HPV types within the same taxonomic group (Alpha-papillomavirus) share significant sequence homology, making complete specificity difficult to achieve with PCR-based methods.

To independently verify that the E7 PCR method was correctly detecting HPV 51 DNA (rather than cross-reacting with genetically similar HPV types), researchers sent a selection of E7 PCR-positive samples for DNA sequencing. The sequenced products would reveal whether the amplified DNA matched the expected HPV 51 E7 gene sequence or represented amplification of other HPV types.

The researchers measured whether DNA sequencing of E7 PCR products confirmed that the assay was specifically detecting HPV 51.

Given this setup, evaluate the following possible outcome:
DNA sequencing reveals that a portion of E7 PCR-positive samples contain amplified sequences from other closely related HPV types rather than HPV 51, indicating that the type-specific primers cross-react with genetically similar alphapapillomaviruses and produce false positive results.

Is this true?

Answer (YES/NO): NO